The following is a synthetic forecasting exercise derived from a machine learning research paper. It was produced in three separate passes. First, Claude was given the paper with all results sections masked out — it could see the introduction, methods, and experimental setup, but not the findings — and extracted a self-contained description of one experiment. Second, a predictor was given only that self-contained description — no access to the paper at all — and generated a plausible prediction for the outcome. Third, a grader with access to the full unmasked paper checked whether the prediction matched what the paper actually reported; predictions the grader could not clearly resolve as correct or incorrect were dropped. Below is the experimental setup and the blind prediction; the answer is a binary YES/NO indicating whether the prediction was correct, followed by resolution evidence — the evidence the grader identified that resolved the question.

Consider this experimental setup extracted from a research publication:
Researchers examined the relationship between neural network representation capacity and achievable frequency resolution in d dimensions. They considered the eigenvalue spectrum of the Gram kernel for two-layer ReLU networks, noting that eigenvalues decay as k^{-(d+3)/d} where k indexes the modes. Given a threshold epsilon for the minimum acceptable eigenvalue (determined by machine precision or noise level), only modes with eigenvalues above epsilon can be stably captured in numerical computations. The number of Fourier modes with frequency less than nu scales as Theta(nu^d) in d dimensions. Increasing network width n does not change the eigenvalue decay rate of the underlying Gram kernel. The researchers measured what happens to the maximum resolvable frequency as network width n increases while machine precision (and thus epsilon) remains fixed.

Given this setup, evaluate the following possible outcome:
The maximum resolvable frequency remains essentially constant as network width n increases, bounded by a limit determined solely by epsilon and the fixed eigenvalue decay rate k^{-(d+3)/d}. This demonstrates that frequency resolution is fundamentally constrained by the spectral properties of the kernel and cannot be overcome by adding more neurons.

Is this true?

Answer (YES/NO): YES